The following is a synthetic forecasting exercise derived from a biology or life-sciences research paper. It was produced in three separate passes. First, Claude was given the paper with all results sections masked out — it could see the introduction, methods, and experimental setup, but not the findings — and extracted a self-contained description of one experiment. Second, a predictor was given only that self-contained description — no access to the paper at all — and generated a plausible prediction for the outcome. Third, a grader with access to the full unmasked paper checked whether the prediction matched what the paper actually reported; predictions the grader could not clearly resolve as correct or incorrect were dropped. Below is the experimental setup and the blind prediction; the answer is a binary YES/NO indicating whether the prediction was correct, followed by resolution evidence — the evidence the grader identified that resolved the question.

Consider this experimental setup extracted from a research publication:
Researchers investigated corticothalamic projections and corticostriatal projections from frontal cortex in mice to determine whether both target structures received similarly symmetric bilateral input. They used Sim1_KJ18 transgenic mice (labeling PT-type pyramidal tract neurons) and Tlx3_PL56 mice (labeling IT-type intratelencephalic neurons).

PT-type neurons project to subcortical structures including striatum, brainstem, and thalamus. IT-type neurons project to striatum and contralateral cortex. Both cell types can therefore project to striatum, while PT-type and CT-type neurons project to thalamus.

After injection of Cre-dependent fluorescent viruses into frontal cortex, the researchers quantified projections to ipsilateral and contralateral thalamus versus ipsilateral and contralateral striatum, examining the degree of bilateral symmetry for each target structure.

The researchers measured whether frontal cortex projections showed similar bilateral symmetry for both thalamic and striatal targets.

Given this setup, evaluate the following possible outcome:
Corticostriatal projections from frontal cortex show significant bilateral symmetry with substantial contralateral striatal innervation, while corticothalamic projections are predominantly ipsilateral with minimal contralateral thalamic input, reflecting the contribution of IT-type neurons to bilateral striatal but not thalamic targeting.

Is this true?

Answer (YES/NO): YES